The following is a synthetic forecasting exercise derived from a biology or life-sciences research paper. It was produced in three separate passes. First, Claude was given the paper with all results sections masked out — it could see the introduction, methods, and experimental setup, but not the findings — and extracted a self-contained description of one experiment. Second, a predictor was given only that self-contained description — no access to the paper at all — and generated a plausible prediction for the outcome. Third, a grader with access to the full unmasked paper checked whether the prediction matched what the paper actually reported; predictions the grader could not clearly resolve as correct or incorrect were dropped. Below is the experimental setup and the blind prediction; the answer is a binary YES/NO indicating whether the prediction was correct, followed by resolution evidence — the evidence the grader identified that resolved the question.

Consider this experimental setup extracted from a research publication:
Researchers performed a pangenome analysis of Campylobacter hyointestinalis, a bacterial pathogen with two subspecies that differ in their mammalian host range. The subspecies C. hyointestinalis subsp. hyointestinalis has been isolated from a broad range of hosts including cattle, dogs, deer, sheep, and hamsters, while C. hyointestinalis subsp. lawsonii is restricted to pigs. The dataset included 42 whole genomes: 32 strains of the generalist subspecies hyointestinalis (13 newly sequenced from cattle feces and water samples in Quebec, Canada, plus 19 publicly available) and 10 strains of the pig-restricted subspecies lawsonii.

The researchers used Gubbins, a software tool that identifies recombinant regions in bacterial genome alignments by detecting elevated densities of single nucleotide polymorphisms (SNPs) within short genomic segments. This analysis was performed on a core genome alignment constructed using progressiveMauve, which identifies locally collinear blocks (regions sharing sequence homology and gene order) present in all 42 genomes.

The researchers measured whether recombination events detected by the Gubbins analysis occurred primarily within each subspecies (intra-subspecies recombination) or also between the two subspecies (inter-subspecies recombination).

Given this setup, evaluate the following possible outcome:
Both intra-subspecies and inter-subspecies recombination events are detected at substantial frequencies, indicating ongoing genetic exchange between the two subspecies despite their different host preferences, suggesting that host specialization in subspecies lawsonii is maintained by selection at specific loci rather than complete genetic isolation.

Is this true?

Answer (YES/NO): NO